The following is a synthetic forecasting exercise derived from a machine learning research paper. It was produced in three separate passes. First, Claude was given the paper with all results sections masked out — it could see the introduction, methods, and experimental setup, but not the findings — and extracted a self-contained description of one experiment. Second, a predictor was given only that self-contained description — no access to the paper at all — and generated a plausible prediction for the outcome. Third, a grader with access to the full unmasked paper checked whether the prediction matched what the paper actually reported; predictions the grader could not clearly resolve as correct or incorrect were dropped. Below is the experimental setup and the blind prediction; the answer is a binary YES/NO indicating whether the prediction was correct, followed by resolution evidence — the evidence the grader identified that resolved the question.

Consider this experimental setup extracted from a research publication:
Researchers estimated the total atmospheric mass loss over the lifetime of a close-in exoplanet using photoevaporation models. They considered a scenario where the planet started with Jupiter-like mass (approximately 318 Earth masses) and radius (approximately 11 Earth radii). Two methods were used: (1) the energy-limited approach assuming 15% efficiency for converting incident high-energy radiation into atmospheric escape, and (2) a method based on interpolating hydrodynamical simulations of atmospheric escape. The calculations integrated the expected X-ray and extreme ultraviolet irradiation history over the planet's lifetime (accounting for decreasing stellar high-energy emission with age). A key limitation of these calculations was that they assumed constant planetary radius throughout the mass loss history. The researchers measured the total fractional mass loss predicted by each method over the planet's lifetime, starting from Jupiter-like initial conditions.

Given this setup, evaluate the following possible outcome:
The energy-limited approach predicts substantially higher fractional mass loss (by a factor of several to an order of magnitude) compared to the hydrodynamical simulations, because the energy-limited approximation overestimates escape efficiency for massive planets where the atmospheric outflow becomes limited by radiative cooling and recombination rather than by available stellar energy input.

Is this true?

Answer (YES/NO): YES